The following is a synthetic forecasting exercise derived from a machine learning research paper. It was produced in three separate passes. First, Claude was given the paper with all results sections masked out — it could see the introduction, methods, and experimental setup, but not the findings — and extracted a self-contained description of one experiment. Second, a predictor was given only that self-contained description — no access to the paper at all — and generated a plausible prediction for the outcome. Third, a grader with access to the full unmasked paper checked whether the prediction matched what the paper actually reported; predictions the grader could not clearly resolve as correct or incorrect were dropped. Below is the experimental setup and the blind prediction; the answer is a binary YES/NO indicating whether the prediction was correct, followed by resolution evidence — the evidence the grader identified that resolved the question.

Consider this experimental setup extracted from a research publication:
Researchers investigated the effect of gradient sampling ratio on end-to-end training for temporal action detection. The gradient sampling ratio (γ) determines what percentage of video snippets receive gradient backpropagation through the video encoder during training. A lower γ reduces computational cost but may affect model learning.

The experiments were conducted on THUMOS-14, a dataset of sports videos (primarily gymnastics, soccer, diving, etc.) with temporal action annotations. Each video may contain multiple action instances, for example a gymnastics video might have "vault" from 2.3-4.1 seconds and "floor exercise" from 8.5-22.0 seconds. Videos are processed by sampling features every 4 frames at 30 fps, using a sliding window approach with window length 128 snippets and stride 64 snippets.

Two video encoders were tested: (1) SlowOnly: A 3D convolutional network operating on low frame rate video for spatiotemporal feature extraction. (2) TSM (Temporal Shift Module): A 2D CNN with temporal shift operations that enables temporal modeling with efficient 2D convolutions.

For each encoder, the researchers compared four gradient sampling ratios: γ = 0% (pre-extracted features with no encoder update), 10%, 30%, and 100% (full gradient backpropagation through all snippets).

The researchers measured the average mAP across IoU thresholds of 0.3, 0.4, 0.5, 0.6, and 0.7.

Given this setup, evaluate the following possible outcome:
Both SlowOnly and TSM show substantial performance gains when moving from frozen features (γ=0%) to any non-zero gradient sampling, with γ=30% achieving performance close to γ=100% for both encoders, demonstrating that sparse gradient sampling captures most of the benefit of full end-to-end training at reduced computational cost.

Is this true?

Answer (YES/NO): YES